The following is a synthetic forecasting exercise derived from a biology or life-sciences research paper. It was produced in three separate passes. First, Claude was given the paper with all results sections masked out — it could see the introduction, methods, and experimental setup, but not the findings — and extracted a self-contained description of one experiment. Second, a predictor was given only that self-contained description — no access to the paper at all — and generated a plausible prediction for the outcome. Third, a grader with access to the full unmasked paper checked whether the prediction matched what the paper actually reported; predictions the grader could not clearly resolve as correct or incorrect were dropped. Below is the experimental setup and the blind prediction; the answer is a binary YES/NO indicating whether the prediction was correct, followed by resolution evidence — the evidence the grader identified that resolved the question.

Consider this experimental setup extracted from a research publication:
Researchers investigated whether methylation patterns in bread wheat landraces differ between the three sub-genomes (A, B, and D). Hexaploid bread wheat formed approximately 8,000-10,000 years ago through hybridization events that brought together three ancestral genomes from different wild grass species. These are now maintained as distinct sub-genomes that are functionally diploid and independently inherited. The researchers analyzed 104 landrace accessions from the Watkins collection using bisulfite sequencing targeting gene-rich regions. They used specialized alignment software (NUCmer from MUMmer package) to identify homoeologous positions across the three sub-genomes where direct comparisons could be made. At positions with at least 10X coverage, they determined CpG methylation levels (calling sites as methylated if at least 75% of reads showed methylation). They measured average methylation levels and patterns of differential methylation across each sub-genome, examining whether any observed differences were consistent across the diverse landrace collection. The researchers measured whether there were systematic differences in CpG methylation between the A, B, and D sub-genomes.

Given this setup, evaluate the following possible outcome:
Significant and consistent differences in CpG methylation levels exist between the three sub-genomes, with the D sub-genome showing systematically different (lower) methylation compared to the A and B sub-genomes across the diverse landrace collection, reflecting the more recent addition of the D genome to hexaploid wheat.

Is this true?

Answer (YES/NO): NO